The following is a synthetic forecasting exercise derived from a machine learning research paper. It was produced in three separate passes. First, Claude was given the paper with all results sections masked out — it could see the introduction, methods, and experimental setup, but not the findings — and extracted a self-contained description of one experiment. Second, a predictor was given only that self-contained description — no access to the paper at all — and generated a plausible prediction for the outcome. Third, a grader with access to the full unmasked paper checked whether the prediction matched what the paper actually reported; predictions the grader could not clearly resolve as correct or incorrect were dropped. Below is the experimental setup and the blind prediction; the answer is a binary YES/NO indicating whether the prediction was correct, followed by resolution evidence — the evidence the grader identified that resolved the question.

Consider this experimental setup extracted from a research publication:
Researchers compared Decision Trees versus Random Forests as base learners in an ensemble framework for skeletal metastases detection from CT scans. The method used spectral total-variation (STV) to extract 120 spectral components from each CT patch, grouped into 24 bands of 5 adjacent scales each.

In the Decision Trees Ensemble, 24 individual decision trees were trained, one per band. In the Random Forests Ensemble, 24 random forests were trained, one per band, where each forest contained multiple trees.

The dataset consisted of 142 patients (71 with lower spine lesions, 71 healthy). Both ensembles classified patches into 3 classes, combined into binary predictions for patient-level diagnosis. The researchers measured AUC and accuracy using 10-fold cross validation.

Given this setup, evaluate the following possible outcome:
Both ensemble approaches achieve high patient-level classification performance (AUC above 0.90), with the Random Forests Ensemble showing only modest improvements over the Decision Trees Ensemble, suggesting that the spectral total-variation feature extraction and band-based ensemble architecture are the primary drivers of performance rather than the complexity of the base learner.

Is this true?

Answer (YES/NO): NO